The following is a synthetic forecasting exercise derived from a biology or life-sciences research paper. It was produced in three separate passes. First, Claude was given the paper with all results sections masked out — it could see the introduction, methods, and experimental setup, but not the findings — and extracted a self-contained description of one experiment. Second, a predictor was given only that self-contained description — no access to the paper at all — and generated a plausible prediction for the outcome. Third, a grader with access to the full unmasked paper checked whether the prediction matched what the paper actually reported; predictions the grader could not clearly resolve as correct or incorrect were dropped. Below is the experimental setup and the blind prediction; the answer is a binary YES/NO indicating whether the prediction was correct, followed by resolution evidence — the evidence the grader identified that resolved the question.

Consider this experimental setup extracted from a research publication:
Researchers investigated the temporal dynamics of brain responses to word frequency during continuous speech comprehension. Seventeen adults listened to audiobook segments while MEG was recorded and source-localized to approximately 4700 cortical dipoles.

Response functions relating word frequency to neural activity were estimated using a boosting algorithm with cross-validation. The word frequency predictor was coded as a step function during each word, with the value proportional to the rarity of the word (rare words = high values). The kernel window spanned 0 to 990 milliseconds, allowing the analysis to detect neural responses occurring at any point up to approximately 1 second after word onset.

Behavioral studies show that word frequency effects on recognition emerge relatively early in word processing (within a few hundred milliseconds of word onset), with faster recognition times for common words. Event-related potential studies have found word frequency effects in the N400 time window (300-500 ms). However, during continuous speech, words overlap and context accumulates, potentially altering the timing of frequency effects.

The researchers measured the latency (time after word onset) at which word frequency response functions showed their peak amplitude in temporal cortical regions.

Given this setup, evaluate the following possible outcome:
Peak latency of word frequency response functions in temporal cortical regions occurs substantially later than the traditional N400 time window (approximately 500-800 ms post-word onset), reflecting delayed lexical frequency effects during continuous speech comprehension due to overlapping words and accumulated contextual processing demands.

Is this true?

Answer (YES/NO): NO